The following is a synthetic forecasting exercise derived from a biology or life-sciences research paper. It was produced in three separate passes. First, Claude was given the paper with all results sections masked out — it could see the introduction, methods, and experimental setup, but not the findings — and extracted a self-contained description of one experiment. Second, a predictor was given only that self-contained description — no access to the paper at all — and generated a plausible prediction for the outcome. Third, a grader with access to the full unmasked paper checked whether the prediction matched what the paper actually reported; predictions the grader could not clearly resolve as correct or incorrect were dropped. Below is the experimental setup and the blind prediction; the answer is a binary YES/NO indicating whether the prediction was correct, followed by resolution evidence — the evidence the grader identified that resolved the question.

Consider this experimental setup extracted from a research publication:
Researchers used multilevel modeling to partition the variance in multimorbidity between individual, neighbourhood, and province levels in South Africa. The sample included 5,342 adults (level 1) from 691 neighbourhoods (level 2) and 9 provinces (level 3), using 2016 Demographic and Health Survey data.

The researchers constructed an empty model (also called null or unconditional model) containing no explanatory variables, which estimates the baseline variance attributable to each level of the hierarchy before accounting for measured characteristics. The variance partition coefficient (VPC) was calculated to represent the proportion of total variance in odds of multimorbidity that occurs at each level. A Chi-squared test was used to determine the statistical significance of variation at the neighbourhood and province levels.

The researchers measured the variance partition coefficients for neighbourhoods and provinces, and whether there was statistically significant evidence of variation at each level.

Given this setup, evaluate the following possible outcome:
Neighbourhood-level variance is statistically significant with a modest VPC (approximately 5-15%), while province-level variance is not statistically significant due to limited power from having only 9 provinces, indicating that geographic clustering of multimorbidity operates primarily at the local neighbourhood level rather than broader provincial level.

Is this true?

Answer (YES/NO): NO